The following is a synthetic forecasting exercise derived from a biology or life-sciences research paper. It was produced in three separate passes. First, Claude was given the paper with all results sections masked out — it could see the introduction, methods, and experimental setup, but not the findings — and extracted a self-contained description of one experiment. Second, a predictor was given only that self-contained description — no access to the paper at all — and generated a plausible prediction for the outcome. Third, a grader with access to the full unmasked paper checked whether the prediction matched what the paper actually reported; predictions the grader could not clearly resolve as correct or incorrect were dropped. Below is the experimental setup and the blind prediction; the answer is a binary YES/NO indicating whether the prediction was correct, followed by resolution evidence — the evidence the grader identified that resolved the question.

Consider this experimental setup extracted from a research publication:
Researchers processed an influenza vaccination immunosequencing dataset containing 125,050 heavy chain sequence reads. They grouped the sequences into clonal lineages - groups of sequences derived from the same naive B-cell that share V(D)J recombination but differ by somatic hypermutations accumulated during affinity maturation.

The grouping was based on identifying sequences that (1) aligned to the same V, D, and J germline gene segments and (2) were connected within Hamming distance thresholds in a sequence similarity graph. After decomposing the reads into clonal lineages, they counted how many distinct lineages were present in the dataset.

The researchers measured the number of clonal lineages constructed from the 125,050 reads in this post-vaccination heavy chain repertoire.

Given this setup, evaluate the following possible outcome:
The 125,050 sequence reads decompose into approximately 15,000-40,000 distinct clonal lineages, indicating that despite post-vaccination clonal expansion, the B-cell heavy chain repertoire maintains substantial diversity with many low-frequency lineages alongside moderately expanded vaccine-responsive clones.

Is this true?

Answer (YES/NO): NO